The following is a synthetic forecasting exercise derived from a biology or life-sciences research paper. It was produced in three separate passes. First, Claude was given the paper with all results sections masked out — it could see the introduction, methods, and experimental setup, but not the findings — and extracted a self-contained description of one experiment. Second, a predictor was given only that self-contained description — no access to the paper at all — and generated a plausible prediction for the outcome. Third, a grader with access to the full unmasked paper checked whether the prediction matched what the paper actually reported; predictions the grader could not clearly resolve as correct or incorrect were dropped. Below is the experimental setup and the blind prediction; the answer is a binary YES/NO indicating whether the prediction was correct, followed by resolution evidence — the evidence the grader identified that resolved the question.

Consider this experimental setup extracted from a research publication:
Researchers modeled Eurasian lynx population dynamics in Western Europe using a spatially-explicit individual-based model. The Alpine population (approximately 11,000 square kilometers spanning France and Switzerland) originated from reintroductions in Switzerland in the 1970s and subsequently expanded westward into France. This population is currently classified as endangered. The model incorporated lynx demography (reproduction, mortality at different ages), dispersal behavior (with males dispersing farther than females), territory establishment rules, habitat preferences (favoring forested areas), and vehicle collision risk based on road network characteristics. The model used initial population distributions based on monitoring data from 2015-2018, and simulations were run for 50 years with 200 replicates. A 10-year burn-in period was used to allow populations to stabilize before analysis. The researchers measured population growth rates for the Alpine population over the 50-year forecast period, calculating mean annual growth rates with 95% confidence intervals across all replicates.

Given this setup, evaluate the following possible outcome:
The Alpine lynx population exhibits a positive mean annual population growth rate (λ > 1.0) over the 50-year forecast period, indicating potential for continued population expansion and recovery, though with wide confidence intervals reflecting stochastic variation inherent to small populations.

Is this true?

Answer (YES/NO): NO